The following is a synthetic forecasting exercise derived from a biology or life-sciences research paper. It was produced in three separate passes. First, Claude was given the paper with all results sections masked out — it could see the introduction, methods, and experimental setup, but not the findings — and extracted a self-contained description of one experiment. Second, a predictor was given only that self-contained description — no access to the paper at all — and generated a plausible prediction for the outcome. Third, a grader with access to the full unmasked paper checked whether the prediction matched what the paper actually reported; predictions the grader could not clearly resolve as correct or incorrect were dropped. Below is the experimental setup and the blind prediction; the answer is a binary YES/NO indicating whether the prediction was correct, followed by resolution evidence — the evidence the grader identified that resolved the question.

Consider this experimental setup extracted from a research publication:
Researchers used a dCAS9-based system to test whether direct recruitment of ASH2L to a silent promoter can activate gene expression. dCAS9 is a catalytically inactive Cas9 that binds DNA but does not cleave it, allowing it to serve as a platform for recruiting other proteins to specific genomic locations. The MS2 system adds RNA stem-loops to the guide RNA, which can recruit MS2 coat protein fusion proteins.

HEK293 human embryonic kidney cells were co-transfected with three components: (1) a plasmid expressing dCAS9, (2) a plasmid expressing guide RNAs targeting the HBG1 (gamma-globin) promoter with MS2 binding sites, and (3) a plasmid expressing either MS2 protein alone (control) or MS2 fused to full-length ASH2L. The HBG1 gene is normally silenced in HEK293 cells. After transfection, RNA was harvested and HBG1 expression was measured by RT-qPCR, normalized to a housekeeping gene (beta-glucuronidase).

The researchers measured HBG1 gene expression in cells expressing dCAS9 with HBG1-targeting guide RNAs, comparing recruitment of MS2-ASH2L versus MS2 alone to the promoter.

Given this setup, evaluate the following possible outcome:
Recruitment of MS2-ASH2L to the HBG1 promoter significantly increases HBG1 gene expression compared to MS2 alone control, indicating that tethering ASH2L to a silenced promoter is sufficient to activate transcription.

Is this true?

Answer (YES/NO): YES